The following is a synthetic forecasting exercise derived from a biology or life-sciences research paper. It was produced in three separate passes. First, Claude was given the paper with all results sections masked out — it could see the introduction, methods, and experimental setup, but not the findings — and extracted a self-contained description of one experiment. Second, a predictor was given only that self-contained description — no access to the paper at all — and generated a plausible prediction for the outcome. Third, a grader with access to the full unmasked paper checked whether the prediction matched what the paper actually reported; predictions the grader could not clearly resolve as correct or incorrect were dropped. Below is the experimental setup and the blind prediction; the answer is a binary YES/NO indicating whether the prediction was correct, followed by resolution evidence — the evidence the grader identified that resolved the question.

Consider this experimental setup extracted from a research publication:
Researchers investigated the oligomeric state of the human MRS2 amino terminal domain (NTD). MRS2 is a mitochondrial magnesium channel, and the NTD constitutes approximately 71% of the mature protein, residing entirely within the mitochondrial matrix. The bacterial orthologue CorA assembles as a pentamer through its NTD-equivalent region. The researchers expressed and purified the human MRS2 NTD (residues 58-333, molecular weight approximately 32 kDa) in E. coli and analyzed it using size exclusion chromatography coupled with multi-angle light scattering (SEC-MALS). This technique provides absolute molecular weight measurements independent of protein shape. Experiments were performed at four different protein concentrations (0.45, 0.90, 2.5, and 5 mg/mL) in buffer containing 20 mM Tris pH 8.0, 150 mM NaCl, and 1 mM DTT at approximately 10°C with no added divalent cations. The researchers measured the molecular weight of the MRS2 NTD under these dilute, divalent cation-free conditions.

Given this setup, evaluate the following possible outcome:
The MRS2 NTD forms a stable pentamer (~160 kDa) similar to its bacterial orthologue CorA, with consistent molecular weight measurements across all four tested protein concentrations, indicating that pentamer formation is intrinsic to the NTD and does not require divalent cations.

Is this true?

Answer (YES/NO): NO